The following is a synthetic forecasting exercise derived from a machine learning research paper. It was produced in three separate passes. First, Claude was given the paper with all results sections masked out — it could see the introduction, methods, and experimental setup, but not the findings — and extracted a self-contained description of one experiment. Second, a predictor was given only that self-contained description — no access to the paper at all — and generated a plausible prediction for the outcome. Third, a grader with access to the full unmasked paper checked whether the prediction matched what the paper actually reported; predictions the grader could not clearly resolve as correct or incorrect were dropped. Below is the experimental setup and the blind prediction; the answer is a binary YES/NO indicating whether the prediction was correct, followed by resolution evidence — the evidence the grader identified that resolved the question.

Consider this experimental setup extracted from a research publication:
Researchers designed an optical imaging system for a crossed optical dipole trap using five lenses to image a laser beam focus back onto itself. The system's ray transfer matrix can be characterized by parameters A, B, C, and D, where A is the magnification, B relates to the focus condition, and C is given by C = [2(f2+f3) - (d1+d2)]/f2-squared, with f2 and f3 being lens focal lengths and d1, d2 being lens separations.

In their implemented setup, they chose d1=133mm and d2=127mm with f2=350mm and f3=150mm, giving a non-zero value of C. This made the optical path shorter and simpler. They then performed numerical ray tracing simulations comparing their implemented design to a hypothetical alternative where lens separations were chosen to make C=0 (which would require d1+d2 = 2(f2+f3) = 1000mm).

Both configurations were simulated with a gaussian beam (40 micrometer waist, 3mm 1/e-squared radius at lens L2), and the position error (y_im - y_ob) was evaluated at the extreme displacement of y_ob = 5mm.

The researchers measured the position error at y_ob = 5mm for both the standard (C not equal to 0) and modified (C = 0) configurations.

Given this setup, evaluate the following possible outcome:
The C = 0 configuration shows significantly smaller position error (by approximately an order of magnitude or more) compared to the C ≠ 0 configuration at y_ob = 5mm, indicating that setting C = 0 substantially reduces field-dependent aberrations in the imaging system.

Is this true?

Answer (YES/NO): YES